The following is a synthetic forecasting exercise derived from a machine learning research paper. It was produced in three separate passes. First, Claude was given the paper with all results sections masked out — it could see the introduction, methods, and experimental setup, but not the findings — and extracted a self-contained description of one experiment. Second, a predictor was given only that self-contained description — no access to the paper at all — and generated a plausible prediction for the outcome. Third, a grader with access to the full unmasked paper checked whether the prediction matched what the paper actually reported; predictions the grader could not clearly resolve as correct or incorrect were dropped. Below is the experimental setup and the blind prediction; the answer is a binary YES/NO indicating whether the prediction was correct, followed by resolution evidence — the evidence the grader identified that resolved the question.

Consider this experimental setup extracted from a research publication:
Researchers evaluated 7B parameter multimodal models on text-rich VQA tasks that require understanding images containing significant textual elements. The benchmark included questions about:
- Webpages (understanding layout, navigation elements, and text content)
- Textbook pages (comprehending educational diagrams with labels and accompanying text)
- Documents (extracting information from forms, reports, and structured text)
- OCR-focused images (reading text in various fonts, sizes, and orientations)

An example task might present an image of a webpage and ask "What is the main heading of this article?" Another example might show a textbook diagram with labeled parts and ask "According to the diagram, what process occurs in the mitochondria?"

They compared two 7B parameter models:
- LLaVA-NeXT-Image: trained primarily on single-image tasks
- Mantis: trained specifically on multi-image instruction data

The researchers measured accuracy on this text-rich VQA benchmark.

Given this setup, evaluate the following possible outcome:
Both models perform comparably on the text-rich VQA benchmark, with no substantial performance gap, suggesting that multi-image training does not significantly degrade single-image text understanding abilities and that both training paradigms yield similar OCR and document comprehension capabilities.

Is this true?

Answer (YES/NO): NO